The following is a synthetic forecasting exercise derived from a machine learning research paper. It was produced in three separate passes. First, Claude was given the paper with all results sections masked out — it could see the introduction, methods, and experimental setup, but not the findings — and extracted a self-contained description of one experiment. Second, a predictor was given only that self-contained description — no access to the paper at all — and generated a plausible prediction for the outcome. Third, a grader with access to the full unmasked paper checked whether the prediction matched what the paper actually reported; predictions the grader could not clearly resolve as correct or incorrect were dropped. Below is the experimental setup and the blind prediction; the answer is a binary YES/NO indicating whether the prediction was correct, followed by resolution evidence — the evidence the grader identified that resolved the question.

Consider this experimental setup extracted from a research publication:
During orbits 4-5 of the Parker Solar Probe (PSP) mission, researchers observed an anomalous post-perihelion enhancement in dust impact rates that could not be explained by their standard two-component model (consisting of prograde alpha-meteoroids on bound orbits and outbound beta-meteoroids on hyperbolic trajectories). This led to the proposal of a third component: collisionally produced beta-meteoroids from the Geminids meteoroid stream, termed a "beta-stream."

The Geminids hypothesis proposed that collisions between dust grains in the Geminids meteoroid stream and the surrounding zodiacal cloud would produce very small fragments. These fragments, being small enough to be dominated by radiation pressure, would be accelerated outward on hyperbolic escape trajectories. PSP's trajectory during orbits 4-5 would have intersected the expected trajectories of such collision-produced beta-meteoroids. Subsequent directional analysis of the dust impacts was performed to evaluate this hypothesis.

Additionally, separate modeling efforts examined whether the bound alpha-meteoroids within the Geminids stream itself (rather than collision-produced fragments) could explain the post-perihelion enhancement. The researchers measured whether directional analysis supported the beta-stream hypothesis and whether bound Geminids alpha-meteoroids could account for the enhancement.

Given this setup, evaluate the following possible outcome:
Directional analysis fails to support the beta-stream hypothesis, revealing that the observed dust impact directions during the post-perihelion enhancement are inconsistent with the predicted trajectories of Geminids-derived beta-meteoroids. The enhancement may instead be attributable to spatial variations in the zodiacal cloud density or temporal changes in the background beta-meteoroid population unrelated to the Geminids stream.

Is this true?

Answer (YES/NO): NO